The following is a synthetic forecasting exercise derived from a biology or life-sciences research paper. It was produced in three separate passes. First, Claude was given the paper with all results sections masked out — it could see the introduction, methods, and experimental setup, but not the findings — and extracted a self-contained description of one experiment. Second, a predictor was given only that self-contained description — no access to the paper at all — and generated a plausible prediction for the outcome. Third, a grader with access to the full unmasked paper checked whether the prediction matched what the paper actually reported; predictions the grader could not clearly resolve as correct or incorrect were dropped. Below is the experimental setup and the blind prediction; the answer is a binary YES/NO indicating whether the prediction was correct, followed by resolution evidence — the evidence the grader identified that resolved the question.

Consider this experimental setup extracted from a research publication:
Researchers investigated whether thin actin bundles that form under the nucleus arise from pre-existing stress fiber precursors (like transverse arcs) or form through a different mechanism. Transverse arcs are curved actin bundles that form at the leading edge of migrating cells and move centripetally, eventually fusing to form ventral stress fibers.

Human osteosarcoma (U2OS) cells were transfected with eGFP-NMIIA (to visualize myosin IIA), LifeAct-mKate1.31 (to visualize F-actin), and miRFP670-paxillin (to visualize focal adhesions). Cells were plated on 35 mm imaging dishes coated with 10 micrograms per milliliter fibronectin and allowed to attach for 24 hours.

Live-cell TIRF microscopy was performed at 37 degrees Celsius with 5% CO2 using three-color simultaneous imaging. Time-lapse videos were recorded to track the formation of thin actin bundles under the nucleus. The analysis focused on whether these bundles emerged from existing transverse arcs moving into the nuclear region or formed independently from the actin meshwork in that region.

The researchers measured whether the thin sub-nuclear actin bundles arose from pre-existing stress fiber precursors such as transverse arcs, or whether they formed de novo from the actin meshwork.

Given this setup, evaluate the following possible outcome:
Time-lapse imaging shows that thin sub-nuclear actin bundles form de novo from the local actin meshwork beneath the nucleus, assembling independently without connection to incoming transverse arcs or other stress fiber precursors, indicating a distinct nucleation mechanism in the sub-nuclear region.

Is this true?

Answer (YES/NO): YES